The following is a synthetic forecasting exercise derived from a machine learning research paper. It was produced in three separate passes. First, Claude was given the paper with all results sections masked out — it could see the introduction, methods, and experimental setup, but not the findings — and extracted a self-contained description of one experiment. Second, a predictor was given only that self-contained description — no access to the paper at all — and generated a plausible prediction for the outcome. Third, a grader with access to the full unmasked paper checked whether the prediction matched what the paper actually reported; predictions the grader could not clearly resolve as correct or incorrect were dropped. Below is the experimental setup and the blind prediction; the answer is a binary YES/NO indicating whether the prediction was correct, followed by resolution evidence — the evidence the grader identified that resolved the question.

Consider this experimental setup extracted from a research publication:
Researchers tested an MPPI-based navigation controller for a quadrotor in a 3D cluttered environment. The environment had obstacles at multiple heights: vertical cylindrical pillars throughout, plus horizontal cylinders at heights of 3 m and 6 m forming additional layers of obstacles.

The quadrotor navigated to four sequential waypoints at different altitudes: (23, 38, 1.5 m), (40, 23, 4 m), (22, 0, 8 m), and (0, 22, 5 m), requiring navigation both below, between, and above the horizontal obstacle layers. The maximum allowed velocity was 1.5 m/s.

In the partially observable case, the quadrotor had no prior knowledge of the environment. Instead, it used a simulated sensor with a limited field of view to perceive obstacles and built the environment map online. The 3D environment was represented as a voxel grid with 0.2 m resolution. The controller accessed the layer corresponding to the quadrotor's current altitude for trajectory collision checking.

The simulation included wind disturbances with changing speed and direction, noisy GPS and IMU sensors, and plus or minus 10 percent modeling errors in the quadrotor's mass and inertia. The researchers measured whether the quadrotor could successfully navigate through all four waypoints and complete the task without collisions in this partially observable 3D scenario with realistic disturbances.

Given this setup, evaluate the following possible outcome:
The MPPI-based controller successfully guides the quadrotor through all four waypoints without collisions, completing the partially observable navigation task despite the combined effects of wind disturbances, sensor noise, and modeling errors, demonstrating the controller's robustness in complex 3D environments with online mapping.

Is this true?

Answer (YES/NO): YES